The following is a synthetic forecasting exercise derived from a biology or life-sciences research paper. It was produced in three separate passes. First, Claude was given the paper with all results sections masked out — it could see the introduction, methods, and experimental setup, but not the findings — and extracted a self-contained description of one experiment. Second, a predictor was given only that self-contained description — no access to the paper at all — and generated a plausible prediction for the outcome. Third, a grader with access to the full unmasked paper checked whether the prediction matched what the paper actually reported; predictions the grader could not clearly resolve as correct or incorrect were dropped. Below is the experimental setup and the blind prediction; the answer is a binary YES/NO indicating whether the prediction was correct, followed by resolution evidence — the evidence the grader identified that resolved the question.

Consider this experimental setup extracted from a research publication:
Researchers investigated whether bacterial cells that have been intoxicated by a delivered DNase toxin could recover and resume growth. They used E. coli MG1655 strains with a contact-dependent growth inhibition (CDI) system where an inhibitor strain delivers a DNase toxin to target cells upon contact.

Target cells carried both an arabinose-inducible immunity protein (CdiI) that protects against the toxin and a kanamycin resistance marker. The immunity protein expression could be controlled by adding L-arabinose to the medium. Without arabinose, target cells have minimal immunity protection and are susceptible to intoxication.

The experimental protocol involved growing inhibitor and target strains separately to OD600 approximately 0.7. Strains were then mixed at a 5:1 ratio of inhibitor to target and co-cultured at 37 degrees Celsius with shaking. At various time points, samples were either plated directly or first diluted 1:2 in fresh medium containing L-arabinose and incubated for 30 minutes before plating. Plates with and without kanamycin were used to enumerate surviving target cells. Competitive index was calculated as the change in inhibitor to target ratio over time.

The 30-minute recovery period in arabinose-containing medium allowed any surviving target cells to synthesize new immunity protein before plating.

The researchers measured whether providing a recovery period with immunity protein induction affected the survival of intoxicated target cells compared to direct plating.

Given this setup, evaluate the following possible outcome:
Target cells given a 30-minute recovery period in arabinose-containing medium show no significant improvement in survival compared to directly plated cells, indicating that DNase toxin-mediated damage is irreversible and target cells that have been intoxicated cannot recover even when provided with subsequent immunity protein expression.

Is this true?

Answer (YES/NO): NO